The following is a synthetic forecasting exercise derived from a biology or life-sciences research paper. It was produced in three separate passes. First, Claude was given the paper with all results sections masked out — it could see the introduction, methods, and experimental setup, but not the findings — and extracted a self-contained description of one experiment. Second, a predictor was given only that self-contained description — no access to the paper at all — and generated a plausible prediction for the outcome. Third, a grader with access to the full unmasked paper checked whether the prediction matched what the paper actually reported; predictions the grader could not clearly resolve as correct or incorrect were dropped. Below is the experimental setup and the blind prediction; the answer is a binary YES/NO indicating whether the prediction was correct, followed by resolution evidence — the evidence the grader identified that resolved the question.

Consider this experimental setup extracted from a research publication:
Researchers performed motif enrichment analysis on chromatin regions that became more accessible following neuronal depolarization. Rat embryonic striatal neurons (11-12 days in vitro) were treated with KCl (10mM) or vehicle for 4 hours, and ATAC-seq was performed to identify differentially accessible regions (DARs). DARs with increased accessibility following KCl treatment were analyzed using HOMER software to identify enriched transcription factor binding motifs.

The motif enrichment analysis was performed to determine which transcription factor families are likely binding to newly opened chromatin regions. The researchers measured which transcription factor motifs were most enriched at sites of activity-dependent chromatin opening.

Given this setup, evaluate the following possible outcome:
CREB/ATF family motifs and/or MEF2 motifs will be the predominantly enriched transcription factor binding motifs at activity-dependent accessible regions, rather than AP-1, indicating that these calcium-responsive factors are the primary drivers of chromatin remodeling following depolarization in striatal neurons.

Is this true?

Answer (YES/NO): NO